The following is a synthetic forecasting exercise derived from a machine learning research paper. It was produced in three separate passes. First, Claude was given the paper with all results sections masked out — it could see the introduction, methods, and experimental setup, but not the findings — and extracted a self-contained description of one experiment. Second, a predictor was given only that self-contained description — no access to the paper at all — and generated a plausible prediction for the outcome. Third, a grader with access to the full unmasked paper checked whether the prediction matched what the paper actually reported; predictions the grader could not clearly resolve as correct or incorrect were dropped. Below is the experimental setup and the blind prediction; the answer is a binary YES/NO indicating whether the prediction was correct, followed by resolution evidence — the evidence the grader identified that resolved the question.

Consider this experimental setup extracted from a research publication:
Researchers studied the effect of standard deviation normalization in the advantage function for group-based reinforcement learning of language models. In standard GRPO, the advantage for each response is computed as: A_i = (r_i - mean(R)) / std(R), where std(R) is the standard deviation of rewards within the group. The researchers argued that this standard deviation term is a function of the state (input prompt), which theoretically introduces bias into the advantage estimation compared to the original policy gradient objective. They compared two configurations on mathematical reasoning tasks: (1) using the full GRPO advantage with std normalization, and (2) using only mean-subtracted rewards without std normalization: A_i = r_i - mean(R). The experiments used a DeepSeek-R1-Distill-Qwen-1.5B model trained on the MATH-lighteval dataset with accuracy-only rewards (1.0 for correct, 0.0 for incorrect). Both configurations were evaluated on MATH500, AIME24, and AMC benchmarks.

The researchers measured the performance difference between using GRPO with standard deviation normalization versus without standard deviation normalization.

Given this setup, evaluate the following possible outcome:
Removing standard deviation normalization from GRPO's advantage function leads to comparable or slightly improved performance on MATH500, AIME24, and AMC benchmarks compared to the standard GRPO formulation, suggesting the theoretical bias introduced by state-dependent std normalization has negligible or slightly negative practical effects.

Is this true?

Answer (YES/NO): YES